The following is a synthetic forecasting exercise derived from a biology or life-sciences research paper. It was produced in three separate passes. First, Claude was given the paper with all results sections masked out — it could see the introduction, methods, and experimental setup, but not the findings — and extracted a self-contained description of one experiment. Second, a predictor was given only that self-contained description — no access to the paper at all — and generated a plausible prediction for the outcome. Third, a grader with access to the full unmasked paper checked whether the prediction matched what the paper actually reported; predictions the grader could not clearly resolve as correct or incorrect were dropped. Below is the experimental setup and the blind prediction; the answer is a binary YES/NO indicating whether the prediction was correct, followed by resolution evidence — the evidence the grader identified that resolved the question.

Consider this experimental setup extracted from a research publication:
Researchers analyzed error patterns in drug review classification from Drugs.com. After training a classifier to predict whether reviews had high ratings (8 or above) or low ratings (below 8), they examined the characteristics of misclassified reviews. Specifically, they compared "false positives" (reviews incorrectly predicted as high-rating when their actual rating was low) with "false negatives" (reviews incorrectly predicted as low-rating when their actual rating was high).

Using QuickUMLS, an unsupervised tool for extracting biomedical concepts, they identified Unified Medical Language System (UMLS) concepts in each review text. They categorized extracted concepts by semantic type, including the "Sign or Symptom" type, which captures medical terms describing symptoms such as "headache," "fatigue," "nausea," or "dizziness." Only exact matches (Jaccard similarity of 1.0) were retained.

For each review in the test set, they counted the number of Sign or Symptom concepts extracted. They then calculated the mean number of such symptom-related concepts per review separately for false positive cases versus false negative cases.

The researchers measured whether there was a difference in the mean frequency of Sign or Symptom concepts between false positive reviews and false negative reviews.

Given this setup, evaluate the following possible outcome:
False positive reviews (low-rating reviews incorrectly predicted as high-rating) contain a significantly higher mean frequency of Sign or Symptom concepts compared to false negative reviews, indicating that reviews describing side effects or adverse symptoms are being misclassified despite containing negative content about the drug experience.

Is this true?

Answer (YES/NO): NO